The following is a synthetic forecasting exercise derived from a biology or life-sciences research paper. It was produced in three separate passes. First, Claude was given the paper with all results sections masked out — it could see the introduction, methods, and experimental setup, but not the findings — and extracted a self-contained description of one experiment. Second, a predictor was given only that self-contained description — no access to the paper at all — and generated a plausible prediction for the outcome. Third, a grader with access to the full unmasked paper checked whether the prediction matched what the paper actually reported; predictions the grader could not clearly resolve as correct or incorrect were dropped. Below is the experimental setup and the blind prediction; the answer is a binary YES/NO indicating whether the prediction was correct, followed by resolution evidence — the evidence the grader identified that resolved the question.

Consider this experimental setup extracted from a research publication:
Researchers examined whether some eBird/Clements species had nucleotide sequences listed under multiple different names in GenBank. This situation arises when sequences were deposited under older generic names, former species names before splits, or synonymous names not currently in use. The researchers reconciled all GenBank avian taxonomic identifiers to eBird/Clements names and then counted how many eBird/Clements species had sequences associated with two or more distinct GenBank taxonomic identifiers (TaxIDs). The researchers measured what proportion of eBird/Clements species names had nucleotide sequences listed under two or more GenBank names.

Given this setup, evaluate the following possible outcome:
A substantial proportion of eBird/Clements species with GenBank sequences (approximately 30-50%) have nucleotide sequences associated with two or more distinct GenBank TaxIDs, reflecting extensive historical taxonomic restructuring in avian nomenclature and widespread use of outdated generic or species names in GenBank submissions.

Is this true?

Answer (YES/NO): NO